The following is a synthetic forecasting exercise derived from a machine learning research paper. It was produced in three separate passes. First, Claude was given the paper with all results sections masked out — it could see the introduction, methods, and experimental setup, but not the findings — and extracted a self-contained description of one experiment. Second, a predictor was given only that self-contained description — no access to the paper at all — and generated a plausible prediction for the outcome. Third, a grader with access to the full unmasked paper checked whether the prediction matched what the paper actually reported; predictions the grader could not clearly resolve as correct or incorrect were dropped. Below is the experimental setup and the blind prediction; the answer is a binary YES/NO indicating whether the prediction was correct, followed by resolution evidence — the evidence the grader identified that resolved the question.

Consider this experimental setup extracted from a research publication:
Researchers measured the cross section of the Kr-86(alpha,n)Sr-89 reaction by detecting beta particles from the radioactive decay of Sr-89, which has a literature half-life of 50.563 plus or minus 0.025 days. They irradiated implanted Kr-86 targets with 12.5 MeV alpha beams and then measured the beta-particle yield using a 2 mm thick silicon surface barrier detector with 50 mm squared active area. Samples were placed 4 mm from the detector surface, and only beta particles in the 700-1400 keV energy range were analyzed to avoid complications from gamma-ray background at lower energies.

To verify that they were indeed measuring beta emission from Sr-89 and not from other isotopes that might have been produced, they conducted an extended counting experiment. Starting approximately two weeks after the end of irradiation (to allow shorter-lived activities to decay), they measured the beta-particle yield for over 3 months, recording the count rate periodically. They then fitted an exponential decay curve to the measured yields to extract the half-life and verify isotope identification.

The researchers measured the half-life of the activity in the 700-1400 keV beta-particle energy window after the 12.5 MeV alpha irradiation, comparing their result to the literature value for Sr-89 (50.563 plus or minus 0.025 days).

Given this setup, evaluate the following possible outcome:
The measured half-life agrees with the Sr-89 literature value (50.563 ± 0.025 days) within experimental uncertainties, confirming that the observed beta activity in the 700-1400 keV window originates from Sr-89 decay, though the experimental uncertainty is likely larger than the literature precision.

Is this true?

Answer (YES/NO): YES